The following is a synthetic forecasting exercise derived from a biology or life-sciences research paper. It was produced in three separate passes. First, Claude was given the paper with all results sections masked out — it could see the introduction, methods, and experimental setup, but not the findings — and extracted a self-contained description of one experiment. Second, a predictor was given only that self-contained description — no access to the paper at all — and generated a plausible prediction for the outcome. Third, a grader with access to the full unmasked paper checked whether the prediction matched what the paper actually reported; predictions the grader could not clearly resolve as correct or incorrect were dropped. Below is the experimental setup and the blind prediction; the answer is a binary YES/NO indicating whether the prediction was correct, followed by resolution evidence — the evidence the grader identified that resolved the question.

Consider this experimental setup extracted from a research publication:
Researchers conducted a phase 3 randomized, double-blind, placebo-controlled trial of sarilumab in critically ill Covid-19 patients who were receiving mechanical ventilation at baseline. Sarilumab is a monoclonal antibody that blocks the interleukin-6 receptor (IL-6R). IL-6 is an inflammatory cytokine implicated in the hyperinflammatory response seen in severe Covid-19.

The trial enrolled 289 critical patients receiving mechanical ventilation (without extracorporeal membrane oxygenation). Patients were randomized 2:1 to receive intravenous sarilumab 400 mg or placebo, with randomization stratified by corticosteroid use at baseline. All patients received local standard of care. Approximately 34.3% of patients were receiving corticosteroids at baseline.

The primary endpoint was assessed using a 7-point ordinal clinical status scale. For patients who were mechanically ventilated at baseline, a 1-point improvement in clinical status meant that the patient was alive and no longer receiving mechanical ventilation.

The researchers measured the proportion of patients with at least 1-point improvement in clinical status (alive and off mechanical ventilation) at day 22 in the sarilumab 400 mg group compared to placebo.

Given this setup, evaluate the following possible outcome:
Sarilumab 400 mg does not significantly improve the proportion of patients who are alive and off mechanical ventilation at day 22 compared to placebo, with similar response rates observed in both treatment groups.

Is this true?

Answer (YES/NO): NO